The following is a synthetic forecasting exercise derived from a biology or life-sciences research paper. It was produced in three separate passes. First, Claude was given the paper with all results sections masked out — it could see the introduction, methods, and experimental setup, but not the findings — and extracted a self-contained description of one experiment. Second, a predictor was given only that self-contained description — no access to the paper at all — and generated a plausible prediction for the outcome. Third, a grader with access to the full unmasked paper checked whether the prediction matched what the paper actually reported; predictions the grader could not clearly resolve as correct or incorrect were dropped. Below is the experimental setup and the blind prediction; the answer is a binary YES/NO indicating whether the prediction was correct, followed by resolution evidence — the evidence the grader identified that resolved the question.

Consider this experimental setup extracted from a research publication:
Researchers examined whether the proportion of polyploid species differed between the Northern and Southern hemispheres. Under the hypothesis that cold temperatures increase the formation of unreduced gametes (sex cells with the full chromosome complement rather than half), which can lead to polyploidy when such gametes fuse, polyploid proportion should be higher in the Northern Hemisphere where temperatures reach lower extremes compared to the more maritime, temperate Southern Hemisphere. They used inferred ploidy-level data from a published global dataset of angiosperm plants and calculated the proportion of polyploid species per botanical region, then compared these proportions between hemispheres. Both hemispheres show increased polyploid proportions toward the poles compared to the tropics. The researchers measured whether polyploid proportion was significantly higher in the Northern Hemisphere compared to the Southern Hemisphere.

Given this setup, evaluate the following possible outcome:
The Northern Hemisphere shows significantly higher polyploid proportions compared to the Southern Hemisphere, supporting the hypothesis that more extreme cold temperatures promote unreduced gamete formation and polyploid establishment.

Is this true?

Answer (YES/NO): NO